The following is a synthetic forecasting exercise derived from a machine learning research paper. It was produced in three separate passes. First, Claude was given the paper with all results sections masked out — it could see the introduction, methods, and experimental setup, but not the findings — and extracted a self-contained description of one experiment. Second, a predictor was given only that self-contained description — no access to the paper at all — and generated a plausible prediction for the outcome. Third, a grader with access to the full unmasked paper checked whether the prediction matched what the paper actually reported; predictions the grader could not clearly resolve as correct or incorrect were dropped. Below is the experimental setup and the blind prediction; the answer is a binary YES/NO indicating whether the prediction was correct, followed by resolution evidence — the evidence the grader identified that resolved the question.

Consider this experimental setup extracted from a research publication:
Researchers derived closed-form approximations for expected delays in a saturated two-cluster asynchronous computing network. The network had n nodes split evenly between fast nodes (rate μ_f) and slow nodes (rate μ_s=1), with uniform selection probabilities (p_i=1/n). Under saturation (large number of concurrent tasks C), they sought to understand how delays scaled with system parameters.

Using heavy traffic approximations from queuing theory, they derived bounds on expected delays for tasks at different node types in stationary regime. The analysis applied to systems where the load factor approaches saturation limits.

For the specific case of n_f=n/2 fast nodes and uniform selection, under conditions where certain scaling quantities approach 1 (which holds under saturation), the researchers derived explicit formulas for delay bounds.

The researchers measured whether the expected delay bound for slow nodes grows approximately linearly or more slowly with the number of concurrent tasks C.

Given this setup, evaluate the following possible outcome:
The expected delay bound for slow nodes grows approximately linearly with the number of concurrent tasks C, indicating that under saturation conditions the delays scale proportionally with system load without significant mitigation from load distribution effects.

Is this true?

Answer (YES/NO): YES